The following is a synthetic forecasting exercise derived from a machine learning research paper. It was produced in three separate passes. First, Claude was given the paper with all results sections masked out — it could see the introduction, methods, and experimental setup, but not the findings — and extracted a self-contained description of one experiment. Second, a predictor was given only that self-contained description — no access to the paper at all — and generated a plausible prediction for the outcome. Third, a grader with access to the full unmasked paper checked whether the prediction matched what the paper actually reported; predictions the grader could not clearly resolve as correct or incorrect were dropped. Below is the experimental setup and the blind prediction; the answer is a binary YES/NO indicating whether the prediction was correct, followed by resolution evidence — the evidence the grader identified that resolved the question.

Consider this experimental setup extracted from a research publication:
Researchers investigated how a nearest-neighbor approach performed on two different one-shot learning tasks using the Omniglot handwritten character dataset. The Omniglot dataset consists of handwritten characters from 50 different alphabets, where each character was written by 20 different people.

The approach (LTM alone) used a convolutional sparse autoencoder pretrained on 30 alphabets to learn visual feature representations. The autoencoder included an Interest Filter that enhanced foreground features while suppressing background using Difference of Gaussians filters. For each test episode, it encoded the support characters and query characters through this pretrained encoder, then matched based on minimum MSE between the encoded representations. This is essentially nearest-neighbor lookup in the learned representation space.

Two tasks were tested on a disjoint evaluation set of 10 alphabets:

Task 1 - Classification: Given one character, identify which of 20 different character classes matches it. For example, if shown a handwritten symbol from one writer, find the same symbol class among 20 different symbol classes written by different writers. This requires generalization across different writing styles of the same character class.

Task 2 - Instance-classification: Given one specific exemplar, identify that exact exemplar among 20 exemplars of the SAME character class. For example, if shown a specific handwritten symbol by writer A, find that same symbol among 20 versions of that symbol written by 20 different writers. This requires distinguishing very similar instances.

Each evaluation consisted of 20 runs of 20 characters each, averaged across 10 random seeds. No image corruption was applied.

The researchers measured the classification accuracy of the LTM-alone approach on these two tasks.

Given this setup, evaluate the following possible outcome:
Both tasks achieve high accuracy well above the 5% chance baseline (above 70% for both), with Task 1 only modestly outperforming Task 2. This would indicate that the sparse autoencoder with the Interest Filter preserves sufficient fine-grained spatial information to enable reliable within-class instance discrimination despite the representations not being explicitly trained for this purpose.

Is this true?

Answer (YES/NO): NO